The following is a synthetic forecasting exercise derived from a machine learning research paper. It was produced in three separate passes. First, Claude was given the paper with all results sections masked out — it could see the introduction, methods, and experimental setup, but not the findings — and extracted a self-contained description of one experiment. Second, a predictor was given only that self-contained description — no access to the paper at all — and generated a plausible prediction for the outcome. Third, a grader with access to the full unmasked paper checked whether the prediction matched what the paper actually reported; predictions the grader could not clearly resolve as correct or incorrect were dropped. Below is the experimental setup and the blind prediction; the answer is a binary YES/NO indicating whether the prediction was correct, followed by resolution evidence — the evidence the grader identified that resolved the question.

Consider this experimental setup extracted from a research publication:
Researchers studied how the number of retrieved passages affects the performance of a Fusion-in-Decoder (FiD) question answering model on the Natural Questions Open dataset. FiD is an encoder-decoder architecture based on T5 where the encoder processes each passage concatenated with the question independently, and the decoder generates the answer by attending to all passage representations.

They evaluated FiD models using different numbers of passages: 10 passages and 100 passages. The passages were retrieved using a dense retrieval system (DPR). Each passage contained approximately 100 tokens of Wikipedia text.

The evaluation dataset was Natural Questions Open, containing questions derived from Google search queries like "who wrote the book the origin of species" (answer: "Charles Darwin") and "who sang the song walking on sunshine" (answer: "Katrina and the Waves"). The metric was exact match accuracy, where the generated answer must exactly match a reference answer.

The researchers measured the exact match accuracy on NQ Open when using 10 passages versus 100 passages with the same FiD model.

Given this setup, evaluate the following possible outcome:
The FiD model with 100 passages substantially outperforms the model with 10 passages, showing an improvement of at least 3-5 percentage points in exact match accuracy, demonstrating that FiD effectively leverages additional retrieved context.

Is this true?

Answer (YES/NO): YES